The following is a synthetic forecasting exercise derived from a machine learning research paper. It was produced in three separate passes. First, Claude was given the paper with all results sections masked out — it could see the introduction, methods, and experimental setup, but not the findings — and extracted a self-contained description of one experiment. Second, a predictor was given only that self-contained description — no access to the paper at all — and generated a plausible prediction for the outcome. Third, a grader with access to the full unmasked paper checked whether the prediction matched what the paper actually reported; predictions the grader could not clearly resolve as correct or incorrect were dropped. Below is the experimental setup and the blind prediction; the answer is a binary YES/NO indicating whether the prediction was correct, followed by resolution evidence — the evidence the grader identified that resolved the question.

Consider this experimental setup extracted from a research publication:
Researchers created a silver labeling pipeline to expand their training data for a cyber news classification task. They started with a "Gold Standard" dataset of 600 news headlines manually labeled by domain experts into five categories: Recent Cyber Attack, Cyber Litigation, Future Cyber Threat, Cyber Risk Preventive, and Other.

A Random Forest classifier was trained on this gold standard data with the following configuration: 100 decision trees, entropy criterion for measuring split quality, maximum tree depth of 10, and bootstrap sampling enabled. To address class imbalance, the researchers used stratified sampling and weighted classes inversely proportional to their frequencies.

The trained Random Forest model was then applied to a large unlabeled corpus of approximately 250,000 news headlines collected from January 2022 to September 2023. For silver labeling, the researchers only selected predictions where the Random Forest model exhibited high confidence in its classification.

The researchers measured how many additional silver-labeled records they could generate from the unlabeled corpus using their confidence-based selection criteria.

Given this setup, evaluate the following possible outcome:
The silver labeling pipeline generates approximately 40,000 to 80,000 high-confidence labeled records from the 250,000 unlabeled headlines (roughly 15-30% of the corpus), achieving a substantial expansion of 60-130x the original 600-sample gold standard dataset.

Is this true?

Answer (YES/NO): NO